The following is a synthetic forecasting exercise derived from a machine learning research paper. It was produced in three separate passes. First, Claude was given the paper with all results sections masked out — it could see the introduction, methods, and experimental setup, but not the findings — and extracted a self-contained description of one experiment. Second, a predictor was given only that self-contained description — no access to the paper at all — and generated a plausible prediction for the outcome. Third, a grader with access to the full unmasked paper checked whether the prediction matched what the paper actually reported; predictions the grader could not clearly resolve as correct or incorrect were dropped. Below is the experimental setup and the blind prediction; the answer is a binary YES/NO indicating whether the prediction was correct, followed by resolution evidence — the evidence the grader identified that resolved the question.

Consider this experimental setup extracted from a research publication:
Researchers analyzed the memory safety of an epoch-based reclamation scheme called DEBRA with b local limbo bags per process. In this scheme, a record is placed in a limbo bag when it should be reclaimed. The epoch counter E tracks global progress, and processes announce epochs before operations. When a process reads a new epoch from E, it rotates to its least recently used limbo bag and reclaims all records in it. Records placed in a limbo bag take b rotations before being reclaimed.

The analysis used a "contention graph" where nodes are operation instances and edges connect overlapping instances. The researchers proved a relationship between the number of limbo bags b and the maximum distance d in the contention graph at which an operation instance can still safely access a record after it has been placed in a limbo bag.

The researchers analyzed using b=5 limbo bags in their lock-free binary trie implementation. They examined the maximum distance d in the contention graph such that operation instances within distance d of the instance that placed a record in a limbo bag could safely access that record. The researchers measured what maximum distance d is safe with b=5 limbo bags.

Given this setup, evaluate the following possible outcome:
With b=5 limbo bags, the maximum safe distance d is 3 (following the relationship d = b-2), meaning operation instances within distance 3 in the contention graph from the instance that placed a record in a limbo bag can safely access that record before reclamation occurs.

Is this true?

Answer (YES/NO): YES